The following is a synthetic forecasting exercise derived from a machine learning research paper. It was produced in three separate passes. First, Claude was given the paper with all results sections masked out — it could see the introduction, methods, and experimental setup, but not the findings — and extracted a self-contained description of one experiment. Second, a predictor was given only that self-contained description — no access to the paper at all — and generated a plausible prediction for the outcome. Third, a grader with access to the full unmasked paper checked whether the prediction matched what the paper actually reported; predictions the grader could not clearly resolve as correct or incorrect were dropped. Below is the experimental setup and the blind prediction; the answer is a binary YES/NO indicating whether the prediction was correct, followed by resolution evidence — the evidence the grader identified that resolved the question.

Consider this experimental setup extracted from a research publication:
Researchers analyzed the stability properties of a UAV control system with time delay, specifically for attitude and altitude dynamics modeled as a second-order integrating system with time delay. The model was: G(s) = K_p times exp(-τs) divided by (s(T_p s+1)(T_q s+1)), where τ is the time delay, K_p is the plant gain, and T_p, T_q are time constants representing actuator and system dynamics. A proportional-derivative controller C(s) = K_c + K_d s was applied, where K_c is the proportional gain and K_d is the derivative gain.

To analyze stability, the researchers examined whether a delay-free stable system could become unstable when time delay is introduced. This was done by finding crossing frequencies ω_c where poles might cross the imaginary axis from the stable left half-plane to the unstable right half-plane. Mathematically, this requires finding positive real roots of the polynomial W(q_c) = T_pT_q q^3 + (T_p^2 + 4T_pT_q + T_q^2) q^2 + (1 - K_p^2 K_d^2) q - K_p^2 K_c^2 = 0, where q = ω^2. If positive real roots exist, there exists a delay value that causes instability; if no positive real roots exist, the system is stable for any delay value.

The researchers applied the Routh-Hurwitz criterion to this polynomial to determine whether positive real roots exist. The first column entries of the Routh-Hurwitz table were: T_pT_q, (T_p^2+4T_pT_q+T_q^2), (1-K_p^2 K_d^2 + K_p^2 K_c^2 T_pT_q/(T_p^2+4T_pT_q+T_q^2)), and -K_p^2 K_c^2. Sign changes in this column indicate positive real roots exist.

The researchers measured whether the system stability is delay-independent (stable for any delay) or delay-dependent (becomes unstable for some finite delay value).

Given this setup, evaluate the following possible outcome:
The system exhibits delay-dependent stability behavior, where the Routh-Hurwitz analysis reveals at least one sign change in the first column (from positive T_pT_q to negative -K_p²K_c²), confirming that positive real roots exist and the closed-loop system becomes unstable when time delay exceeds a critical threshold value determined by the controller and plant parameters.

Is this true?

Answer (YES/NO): YES